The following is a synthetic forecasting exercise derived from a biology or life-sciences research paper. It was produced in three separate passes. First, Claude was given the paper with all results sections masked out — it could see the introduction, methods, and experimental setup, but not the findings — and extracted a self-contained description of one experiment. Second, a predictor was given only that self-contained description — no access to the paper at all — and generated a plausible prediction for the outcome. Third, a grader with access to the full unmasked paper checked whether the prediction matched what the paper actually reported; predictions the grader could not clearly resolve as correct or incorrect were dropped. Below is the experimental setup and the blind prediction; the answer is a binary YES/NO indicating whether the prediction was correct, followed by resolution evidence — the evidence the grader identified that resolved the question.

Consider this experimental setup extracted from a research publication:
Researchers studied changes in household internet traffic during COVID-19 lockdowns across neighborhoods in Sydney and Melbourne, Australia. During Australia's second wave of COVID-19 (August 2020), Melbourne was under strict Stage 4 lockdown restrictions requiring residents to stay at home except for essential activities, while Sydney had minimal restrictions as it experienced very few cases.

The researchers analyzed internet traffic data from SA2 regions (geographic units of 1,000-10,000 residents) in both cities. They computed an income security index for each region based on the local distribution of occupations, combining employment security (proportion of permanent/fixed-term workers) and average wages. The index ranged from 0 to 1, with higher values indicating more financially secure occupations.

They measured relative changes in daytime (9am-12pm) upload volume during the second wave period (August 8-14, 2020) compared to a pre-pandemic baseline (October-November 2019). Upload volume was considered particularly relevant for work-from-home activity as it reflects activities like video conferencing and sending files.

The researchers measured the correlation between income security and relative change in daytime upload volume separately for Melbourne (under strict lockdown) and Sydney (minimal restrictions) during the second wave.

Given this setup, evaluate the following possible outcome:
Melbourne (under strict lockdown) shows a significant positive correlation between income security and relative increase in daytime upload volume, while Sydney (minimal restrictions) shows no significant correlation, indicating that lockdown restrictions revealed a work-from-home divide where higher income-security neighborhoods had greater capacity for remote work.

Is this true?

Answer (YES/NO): NO